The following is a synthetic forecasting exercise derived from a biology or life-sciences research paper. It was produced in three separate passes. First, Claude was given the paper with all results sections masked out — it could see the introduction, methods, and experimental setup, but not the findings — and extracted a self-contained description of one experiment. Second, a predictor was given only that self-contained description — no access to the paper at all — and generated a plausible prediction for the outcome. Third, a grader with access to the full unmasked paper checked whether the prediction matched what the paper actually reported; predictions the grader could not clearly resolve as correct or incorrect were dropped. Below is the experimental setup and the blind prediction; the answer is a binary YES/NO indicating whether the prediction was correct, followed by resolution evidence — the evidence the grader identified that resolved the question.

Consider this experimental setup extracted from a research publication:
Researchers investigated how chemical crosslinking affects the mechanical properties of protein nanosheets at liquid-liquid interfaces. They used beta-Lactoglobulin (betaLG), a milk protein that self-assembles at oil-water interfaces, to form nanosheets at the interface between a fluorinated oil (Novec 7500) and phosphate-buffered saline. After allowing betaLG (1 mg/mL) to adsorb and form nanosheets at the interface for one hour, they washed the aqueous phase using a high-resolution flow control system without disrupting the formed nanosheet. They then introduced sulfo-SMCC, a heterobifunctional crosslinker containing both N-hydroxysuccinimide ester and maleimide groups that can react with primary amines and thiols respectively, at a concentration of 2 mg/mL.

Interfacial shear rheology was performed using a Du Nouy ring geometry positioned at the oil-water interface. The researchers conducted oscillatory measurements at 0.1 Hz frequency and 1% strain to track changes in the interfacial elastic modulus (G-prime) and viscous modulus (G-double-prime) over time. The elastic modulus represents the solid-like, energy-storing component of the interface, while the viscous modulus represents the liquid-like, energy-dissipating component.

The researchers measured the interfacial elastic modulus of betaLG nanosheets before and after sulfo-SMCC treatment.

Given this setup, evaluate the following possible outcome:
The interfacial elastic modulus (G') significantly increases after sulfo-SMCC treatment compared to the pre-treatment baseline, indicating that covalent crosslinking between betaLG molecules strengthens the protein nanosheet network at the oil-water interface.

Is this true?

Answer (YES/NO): YES